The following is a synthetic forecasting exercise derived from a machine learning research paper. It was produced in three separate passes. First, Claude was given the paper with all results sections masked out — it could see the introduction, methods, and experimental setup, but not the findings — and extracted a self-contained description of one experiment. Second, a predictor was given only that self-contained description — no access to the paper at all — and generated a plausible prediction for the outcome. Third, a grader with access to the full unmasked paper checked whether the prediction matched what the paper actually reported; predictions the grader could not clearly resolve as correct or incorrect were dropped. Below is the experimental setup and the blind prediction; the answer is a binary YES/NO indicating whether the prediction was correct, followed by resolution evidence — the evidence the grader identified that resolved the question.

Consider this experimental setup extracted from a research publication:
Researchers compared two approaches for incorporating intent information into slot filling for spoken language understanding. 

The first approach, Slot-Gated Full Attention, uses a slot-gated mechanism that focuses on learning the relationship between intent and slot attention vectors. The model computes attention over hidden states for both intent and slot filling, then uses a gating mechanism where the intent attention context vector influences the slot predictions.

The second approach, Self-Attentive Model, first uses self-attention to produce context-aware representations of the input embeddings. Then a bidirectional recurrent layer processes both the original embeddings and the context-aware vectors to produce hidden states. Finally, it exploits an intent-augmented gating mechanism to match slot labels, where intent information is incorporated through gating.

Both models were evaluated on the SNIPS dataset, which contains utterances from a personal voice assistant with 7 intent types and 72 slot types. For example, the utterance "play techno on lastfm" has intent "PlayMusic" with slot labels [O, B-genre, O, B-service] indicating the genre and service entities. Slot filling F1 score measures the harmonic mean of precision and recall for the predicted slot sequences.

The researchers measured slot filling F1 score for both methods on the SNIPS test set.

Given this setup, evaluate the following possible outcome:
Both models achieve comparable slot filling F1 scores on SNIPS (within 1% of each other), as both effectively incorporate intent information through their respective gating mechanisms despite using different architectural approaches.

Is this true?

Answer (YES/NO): NO